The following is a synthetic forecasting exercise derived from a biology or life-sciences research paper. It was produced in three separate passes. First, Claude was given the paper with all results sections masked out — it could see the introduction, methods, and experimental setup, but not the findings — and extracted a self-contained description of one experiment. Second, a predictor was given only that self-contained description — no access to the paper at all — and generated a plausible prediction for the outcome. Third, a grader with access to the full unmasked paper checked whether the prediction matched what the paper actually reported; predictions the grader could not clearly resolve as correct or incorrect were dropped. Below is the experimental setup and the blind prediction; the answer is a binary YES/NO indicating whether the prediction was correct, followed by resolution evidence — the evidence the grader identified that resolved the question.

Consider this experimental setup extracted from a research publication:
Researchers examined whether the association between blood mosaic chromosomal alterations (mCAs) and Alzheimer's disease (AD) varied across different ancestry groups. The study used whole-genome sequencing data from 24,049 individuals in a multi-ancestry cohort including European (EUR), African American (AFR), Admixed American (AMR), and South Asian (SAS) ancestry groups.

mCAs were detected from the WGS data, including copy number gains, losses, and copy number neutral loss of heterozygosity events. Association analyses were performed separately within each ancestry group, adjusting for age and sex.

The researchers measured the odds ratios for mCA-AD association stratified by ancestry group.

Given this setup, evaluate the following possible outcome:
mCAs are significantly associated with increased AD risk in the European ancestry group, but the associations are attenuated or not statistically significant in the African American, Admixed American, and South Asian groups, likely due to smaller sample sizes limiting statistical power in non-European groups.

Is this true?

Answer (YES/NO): NO